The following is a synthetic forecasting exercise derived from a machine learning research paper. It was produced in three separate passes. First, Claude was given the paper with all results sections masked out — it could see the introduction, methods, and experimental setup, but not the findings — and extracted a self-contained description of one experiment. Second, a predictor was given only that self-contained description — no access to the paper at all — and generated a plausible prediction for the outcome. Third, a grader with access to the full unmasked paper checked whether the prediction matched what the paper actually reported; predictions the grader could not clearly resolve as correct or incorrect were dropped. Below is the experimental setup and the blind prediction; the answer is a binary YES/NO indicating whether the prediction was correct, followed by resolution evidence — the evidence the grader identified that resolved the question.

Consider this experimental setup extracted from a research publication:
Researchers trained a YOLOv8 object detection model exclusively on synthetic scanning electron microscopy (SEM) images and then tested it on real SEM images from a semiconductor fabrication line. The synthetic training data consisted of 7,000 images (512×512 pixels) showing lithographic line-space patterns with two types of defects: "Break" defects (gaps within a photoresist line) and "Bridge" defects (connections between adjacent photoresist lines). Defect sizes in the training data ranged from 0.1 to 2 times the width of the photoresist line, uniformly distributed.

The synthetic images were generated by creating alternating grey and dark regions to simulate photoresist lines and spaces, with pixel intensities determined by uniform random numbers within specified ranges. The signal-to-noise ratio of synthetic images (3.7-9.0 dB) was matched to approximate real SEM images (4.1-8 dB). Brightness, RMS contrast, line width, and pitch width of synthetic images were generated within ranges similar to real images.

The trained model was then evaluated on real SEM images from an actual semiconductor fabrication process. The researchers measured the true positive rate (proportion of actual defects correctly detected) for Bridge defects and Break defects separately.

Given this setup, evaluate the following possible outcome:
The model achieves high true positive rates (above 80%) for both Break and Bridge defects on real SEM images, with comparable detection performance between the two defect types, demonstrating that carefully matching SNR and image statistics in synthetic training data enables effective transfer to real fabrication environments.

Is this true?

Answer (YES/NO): NO